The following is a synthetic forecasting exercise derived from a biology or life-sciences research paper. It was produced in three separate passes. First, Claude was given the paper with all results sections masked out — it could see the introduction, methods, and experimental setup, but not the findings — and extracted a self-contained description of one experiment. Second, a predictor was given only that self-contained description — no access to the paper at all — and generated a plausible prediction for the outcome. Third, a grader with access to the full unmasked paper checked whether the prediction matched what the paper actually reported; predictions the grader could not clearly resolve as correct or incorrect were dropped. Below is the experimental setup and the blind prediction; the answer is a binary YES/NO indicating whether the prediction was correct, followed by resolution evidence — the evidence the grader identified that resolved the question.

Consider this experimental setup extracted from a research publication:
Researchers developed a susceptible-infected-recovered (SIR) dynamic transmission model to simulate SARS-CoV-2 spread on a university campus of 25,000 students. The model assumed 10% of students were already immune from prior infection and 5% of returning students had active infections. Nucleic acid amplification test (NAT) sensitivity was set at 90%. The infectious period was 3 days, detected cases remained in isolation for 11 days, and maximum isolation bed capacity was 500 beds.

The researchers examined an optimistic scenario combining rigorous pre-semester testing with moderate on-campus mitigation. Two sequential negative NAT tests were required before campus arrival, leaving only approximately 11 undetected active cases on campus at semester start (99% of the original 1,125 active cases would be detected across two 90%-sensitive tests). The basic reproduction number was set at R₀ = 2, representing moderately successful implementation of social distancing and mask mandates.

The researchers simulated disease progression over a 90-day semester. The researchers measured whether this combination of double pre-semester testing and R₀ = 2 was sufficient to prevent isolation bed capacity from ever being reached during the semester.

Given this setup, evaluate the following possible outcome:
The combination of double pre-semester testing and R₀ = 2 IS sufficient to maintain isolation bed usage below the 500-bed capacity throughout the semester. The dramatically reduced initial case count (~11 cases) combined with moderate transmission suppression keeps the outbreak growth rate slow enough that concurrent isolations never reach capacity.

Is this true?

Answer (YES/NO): NO